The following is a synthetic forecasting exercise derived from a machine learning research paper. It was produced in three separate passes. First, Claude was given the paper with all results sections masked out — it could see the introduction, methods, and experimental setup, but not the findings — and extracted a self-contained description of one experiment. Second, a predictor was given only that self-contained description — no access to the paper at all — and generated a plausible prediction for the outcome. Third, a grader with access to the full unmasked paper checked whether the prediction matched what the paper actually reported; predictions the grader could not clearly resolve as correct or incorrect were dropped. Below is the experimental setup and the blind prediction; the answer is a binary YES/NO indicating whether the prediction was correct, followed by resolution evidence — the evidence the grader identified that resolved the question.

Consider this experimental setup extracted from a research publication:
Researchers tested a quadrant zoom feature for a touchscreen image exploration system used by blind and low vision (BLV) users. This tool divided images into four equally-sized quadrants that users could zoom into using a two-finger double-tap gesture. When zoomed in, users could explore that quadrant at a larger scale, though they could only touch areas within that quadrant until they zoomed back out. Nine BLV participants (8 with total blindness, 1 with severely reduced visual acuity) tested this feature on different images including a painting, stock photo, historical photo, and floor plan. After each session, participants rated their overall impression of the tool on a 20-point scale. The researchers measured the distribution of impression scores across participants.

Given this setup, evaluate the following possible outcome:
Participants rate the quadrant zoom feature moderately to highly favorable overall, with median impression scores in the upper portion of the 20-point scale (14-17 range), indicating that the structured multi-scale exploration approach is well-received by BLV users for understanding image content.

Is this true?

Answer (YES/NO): NO